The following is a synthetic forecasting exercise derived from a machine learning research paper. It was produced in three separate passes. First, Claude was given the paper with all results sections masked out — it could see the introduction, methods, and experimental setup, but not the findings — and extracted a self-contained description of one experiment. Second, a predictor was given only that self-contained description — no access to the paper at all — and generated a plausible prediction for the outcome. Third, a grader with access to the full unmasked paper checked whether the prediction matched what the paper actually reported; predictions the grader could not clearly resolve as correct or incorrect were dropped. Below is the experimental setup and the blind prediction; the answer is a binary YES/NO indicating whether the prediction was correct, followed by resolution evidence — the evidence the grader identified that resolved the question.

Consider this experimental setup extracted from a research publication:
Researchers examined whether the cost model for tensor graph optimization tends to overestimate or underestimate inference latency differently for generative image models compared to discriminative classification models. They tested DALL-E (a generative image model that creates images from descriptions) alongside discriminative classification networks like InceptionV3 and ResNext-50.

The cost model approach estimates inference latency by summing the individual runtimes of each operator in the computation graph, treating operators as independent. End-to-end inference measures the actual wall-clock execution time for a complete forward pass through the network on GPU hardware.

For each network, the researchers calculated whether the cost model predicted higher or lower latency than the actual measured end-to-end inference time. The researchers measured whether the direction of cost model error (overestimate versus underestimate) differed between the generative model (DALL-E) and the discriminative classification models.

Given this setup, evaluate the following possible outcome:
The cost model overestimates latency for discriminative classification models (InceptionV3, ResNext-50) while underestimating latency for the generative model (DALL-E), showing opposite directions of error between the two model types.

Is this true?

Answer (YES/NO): NO